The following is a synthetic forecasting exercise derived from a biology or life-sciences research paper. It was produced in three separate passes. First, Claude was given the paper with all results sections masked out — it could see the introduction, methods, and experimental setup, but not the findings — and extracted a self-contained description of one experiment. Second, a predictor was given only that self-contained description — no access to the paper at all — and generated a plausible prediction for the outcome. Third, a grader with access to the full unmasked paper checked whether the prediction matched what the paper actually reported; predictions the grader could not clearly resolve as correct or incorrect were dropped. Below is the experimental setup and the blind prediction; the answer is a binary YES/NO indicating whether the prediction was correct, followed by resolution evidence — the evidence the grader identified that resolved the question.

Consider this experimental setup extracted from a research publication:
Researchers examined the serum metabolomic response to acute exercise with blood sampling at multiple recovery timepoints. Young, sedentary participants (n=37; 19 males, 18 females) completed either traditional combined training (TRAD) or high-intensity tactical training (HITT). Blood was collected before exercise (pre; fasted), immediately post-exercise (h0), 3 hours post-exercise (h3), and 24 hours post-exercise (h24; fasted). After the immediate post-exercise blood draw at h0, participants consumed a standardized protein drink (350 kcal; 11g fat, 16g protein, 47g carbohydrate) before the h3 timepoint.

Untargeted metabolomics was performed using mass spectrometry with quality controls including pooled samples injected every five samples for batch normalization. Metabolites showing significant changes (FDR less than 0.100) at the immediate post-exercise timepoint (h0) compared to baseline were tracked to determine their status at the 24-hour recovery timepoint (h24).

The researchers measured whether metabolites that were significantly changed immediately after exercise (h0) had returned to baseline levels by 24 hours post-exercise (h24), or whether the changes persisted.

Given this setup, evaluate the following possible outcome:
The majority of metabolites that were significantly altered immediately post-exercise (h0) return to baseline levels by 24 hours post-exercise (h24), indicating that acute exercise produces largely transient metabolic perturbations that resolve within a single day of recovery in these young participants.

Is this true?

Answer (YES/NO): YES